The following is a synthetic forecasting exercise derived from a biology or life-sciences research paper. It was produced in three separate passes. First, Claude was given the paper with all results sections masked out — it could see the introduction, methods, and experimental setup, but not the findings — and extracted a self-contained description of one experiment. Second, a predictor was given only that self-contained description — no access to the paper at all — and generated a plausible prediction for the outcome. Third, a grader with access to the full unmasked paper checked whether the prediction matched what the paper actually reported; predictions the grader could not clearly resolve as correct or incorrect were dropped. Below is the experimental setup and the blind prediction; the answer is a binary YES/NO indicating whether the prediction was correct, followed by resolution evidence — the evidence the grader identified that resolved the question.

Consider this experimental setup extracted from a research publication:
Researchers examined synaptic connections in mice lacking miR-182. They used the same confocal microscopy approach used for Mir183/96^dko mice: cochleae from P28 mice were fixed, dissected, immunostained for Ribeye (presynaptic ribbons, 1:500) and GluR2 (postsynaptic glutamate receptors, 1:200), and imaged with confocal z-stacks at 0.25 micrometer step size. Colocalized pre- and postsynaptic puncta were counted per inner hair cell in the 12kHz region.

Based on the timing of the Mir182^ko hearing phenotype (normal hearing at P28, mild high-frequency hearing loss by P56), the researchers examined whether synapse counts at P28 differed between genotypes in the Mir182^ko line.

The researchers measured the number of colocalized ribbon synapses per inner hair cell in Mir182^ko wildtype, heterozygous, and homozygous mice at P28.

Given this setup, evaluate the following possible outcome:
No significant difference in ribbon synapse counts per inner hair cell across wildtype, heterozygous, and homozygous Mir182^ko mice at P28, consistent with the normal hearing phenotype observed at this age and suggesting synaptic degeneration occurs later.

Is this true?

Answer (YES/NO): YES